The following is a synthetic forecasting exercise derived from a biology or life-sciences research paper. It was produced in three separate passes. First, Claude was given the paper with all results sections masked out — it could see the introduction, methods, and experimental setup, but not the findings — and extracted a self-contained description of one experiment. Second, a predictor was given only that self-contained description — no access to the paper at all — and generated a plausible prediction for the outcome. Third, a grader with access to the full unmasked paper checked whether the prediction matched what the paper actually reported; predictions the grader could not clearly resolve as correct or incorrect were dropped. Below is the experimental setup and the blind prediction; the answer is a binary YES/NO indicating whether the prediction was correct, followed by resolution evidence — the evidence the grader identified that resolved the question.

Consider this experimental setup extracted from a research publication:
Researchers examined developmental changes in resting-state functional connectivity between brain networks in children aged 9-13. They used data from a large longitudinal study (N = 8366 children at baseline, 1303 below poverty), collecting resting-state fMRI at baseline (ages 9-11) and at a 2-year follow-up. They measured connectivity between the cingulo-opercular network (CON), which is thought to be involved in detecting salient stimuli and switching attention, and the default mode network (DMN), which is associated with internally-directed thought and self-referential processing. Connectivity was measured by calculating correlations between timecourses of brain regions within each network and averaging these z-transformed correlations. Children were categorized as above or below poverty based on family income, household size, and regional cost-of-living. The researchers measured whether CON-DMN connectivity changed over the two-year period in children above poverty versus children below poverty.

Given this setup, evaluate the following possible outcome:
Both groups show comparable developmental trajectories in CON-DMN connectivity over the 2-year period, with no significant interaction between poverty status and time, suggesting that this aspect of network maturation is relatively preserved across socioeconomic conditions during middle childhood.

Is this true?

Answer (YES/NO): NO